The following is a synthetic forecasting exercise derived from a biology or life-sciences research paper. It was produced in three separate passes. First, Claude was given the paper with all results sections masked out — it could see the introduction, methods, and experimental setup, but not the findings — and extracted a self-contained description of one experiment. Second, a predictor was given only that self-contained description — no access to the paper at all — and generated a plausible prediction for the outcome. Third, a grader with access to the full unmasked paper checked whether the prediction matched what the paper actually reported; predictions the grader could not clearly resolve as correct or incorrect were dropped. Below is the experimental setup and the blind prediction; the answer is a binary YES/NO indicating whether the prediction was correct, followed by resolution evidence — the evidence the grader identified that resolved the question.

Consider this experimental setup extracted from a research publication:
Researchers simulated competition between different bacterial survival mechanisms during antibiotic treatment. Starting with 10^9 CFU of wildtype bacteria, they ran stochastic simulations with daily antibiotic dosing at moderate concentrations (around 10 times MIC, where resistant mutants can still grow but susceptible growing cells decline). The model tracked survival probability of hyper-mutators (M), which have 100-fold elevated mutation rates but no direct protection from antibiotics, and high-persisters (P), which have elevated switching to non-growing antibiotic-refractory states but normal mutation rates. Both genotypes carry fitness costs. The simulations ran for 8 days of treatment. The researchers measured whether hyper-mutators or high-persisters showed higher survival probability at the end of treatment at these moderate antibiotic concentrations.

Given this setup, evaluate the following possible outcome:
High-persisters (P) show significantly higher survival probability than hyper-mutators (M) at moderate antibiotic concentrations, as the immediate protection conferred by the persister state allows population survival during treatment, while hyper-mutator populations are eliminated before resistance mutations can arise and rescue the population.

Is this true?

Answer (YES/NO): YES